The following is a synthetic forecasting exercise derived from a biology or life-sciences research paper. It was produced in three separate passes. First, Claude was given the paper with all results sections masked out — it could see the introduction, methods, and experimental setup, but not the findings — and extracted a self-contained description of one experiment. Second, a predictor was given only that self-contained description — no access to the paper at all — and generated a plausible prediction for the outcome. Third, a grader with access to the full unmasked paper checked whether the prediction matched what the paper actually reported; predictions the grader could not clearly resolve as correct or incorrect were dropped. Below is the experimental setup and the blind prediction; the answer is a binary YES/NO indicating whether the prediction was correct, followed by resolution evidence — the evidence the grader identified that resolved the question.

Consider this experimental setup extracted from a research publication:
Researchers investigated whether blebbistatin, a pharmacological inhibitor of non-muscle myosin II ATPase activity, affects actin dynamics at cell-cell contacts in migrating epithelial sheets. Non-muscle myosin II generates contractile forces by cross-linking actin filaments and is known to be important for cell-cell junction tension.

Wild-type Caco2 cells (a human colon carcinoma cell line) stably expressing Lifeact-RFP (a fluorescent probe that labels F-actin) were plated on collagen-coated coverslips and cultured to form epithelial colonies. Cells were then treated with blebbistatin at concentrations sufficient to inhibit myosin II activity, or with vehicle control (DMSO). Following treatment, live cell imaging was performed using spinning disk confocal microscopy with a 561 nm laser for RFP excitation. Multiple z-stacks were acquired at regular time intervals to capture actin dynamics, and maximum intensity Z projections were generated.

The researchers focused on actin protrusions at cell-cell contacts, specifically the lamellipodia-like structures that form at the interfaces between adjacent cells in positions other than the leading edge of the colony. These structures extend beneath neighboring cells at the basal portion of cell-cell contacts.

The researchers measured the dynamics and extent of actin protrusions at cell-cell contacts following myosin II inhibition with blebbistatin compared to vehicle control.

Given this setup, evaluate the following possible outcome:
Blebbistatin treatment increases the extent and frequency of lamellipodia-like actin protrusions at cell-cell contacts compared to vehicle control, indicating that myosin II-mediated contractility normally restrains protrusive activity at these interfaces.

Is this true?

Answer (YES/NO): NO